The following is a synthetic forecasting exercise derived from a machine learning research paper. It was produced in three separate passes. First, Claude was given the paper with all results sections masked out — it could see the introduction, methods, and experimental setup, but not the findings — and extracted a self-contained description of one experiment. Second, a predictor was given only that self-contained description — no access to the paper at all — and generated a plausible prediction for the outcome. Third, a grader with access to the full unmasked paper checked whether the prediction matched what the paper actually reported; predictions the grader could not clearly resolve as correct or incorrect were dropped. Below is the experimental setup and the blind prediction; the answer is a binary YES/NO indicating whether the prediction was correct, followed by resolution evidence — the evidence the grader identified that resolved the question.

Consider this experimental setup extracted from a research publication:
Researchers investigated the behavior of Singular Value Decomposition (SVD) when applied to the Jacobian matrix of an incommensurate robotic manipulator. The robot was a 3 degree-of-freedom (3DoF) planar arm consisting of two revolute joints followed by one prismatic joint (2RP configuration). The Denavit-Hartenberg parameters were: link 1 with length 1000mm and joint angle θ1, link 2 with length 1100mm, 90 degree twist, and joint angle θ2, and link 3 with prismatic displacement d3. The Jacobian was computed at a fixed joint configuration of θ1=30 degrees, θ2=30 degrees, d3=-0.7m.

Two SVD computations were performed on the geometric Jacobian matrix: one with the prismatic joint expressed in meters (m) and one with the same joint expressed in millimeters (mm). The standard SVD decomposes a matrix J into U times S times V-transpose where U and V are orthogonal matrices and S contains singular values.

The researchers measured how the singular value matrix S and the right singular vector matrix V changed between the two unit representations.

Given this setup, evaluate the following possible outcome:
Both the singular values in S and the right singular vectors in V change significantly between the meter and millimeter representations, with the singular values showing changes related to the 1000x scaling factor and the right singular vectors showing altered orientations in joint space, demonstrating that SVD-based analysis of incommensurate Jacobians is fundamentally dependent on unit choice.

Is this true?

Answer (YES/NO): YES